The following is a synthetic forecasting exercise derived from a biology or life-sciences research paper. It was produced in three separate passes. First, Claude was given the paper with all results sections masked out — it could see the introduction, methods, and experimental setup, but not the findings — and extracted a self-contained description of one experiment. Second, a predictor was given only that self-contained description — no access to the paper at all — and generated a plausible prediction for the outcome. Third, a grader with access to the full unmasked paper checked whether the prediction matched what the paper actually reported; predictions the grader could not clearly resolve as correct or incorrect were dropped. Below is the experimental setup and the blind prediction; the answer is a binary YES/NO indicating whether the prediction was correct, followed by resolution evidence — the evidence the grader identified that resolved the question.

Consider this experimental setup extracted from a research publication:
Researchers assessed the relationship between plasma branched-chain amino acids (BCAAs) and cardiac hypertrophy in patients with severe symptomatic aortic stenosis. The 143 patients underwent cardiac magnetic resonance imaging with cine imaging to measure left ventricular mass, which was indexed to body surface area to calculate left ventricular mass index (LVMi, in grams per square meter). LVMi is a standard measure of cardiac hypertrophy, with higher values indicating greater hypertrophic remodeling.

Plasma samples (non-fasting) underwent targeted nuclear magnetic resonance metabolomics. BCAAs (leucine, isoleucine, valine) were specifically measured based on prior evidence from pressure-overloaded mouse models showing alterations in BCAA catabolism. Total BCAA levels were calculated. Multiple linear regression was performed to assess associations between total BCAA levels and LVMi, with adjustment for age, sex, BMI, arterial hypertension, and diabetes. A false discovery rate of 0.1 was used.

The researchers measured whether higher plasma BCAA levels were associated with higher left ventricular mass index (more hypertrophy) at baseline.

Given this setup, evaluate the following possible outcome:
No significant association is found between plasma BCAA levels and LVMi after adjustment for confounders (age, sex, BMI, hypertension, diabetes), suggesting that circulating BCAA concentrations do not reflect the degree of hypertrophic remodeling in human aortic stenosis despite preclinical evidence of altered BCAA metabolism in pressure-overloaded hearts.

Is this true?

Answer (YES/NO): NO